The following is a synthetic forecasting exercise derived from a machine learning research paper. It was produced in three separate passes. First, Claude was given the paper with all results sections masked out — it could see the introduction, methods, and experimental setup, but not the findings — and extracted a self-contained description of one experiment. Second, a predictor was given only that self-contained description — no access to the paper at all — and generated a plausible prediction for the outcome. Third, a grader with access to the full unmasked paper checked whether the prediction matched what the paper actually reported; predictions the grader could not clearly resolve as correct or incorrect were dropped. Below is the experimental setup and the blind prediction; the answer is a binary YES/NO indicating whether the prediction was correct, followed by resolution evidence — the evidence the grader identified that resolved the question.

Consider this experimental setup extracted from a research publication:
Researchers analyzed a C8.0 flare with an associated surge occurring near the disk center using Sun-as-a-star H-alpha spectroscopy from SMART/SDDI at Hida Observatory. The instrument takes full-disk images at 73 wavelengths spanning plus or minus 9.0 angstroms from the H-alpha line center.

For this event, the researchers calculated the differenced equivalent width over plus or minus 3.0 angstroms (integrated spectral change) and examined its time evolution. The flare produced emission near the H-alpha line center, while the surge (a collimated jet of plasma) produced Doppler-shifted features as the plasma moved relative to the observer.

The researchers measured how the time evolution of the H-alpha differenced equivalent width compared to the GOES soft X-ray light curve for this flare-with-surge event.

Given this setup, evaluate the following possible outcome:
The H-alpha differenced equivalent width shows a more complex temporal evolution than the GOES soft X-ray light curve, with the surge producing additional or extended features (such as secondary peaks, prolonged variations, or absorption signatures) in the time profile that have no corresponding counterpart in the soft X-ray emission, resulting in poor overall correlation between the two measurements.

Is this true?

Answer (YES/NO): NO